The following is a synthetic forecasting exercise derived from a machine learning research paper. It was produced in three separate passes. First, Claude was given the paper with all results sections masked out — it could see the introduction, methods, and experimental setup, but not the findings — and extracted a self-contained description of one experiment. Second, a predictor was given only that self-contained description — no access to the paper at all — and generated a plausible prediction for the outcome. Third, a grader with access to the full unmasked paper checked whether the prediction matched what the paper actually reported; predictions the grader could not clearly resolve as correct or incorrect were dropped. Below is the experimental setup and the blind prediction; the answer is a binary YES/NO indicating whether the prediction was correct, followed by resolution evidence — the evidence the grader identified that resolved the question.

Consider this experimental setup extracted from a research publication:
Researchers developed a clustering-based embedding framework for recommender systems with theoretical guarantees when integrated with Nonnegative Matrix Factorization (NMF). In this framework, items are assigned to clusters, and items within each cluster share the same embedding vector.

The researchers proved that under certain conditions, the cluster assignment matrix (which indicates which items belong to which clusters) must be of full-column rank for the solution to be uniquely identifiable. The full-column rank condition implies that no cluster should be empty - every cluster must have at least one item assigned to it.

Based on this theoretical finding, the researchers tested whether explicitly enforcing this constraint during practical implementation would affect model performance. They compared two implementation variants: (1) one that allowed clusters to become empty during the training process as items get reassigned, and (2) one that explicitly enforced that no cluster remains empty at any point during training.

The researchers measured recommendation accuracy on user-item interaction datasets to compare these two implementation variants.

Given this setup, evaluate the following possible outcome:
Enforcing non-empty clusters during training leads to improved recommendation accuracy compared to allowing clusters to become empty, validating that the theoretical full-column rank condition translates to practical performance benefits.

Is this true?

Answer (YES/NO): YES